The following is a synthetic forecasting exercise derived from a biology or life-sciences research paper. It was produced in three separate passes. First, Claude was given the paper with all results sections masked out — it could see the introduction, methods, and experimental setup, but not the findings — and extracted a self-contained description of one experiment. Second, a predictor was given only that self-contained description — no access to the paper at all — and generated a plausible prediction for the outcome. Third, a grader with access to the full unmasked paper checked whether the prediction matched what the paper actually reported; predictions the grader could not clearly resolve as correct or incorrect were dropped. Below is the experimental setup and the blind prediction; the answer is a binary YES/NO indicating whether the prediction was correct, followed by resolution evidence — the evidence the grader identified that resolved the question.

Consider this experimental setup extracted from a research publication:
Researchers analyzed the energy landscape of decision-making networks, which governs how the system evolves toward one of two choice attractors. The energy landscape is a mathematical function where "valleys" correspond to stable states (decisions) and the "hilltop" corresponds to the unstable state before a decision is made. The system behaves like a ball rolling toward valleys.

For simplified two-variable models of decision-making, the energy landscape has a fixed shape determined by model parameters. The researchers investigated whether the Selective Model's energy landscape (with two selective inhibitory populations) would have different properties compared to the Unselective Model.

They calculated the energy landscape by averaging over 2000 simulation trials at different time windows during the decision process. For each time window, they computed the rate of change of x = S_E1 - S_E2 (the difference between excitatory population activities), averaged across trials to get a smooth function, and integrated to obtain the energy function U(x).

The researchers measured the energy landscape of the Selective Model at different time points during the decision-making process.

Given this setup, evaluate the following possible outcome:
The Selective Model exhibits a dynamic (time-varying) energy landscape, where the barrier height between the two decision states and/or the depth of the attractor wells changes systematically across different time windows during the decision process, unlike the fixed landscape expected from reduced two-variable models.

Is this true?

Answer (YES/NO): YES